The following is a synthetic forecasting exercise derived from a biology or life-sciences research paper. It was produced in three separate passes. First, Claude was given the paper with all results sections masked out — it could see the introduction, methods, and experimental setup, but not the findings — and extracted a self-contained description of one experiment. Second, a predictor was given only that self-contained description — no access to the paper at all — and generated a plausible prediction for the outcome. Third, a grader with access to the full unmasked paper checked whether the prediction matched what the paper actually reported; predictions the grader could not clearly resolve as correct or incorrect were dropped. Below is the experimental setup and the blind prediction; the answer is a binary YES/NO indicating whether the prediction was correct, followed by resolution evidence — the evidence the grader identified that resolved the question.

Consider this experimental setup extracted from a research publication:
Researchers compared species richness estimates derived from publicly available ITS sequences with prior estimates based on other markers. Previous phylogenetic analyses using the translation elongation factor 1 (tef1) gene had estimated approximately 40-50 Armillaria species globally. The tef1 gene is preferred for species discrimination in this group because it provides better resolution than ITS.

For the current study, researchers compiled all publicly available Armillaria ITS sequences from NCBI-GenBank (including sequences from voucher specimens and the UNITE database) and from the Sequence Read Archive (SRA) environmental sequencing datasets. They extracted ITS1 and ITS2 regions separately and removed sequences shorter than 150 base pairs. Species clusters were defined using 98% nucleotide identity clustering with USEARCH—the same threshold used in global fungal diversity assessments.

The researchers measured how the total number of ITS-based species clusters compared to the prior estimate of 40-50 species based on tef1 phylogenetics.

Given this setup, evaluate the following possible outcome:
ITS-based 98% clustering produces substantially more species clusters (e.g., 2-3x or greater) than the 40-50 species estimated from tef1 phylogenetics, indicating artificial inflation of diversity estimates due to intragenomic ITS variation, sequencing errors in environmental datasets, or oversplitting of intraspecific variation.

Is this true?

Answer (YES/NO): NO